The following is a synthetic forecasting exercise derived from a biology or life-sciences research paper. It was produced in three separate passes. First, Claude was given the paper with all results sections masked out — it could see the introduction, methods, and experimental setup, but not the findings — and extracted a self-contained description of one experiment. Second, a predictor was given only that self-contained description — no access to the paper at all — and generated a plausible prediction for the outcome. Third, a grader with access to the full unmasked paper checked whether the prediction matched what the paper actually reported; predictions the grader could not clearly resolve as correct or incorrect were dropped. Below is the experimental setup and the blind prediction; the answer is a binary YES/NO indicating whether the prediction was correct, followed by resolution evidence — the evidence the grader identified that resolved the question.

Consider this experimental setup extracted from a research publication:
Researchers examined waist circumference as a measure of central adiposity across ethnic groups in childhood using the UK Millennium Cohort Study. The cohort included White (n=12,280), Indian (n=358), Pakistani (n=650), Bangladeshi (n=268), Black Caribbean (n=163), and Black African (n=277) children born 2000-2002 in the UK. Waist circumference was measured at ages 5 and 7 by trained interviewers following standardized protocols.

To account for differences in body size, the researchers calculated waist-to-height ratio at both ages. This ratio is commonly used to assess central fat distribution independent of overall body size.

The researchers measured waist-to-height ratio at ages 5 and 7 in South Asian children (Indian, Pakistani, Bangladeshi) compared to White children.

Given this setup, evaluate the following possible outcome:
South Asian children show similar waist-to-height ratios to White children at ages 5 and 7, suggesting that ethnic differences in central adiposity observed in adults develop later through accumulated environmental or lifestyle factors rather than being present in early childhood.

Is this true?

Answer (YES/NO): YES